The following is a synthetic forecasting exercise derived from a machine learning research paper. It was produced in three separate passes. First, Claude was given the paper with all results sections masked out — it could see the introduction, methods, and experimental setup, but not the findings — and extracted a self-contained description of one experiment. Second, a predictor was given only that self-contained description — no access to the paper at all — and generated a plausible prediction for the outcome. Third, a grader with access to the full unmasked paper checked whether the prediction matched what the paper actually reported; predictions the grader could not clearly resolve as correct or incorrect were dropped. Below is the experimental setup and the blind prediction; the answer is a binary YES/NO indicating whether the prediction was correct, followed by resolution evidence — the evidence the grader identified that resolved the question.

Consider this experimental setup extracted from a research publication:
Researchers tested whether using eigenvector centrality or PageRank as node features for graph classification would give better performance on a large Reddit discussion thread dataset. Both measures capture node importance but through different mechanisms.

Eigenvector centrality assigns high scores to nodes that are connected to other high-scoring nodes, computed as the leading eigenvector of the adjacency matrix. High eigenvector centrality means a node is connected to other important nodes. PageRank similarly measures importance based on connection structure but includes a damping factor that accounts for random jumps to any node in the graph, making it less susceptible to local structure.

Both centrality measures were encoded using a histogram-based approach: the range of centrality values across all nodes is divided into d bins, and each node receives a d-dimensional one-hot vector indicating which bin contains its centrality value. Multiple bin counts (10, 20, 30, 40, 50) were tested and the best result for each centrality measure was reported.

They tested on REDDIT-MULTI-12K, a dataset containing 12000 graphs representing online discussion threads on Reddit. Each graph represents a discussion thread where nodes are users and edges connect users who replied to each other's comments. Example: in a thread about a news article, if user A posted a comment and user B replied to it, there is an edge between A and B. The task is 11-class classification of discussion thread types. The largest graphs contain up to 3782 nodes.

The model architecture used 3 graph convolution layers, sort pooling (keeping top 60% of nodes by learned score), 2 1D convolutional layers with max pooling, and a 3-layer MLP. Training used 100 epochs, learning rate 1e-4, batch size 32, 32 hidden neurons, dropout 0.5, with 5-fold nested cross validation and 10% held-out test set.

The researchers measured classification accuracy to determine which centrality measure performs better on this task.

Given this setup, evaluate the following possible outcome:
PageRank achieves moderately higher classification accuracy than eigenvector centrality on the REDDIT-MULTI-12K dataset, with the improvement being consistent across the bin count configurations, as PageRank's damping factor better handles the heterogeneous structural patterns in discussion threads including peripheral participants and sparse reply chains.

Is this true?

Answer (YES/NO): NO